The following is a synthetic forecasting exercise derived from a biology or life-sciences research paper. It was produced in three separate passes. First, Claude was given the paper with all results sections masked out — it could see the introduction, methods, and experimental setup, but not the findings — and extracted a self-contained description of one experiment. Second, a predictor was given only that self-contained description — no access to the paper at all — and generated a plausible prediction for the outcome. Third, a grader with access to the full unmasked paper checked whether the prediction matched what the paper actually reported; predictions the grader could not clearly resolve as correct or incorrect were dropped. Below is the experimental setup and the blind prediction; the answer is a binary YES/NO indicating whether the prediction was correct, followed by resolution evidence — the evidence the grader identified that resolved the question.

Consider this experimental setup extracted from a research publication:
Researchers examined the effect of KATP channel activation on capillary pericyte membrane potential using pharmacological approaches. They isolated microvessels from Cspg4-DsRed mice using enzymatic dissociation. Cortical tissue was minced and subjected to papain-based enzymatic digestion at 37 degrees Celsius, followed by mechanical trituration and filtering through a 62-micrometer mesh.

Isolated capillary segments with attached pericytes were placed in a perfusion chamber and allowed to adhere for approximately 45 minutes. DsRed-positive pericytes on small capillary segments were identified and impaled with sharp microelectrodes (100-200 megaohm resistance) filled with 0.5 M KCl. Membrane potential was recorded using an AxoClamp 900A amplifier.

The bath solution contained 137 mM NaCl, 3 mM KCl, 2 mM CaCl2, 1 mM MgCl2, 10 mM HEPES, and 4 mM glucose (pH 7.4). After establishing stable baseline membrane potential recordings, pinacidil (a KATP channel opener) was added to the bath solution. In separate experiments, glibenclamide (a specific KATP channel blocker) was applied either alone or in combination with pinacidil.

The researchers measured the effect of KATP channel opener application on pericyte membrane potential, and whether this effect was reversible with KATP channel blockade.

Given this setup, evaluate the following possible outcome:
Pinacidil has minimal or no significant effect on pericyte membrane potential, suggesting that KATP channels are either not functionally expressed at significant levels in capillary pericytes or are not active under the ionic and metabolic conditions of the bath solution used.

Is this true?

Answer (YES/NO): NO